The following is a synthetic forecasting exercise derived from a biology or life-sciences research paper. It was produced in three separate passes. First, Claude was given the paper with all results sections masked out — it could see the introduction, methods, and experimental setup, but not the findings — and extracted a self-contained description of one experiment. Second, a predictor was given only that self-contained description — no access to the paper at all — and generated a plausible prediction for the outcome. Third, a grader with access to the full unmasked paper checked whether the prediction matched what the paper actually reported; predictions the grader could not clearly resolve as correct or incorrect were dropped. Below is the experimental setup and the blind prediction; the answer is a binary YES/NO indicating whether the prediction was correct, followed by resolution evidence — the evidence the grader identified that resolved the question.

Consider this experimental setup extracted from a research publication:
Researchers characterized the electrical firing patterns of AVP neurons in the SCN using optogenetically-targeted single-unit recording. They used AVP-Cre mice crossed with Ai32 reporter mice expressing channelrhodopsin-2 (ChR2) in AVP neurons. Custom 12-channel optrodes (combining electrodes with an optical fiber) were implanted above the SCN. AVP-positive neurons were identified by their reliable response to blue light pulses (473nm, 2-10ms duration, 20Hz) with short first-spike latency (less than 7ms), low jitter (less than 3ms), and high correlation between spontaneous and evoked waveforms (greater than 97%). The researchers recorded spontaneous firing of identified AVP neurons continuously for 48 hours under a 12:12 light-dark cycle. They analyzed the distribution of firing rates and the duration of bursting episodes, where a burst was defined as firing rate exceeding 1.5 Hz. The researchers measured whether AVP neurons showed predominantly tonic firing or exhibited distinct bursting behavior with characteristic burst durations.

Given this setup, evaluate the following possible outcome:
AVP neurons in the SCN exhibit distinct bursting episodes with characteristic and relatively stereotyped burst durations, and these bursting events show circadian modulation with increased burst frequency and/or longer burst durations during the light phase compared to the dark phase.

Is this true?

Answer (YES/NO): NO